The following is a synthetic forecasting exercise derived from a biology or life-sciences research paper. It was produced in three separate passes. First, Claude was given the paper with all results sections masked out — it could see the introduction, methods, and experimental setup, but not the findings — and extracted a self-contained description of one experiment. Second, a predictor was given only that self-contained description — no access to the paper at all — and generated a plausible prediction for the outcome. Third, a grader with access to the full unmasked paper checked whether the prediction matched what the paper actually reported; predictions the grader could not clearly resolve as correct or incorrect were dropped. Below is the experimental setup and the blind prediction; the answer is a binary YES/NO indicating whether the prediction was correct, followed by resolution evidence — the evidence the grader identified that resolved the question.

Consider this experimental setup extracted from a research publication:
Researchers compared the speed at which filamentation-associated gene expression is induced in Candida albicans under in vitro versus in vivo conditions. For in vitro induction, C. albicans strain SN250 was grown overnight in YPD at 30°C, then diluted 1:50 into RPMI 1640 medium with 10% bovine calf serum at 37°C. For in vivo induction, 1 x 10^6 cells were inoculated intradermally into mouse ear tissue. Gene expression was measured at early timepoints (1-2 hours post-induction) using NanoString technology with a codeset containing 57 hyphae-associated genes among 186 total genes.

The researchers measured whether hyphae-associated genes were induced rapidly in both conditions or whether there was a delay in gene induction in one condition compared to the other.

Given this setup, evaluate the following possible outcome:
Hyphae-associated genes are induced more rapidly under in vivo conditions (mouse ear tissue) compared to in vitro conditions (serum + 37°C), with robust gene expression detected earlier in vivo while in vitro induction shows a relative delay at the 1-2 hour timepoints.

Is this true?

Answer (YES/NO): NO